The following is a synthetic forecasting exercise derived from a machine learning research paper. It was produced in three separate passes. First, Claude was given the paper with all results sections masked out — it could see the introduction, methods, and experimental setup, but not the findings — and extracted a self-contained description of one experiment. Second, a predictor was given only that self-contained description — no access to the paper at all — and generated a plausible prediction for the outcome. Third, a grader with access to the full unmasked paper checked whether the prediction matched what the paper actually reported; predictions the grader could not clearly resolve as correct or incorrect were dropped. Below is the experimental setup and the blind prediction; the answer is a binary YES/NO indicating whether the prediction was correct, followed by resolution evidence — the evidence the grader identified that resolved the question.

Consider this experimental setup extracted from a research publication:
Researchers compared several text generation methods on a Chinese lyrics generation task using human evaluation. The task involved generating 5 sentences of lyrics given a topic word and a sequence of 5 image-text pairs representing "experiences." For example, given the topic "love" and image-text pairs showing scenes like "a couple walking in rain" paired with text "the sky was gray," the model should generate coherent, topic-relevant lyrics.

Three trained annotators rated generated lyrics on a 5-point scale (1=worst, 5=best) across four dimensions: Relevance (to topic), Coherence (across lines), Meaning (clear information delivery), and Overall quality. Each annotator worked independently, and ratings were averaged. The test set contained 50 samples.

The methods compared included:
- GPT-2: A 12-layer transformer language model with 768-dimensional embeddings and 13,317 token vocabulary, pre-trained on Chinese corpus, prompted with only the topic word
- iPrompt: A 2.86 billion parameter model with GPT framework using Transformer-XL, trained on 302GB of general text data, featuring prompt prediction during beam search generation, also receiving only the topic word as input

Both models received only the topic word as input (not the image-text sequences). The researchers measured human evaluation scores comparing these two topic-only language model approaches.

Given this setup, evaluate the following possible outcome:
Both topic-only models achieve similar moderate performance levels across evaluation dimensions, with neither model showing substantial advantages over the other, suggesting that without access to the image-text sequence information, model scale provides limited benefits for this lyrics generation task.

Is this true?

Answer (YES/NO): NO